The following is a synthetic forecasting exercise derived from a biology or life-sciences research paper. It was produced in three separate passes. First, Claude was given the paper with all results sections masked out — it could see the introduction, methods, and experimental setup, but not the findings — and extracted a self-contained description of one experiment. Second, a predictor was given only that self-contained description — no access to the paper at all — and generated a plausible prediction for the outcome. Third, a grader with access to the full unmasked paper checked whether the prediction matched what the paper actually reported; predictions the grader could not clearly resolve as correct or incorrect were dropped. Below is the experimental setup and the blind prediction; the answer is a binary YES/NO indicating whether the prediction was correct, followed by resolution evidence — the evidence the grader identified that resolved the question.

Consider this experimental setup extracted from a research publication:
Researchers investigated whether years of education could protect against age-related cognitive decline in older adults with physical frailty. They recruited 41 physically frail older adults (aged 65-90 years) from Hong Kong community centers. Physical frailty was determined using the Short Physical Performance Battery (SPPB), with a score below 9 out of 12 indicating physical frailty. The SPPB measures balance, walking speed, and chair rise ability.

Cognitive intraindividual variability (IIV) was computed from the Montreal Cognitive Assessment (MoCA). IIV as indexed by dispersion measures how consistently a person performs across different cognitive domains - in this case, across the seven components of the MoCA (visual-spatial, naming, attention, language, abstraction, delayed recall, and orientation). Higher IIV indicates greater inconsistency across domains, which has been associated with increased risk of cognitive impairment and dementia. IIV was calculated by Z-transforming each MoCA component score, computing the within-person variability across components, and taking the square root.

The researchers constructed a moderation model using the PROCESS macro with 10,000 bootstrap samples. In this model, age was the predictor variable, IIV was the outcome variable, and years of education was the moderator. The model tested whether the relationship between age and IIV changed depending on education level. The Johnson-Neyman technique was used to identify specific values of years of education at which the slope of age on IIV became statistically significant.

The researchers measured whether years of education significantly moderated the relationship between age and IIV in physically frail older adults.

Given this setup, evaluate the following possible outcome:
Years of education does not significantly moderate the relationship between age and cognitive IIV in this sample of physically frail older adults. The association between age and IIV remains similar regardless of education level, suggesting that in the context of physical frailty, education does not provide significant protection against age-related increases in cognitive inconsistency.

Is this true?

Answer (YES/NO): NO